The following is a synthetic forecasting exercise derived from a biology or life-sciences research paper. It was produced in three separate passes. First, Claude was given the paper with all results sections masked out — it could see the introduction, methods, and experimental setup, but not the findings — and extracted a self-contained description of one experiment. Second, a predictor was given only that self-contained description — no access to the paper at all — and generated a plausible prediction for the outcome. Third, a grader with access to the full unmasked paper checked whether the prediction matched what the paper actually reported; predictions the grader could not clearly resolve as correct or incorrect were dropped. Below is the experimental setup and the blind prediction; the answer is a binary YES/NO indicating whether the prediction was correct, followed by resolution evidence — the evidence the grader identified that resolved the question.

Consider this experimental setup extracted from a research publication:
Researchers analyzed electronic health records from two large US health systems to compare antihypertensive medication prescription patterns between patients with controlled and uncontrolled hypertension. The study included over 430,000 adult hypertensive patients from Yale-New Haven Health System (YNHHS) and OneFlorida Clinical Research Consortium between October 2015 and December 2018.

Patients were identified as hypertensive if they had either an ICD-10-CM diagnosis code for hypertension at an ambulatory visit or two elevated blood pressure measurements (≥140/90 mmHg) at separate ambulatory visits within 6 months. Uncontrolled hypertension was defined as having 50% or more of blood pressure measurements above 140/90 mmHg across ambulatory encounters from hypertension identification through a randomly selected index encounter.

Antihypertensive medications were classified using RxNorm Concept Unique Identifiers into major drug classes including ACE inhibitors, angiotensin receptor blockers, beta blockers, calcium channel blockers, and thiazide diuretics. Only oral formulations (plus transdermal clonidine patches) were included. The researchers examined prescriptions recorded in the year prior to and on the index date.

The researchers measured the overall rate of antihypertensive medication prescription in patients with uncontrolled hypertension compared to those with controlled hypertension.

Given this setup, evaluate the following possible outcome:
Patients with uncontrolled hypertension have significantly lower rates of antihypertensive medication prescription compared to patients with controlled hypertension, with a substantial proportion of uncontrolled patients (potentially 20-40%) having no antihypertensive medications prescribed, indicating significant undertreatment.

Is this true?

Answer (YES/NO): NO